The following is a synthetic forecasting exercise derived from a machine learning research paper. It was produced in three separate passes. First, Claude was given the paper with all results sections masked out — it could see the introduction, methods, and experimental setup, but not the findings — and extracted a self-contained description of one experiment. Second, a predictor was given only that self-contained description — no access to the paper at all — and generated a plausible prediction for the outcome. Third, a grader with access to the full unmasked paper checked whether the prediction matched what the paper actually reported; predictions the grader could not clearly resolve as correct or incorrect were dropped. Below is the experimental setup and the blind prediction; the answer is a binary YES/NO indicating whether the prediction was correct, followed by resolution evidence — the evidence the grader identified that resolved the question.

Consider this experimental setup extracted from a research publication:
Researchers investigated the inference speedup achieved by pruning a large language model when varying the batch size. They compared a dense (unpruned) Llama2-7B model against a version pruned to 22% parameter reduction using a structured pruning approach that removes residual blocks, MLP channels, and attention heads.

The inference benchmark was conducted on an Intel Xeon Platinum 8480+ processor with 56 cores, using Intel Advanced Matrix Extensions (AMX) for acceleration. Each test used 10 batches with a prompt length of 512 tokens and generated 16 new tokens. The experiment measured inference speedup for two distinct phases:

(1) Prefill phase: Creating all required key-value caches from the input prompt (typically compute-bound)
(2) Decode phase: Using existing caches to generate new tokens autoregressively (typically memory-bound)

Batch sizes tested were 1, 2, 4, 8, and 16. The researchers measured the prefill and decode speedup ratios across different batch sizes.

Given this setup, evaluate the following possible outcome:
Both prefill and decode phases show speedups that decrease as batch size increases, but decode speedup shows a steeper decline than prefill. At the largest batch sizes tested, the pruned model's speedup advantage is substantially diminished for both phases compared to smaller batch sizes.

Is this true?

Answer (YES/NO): NO